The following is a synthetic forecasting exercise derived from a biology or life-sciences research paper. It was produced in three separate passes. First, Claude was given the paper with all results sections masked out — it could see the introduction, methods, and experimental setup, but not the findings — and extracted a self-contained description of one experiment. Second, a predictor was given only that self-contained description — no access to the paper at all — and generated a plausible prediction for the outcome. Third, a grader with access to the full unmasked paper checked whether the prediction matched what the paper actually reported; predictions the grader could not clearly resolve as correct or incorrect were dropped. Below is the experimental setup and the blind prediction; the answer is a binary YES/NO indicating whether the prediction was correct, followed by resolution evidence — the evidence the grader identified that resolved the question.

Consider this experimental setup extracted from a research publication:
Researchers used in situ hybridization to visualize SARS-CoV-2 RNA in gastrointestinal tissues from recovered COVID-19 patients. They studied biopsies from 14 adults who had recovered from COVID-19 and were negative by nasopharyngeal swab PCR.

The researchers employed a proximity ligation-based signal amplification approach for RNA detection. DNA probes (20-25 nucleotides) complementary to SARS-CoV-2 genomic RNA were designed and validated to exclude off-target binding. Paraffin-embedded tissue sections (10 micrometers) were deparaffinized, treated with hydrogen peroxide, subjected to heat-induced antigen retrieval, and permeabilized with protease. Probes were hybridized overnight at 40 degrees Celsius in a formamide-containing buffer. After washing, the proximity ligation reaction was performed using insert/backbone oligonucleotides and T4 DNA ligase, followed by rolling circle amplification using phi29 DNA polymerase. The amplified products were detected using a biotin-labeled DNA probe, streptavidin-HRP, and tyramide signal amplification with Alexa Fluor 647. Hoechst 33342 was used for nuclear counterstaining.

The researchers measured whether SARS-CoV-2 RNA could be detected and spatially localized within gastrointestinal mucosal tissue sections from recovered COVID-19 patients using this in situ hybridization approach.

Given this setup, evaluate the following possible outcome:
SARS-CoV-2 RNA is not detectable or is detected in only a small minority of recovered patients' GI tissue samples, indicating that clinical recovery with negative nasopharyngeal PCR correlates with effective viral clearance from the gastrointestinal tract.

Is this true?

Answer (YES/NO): NO